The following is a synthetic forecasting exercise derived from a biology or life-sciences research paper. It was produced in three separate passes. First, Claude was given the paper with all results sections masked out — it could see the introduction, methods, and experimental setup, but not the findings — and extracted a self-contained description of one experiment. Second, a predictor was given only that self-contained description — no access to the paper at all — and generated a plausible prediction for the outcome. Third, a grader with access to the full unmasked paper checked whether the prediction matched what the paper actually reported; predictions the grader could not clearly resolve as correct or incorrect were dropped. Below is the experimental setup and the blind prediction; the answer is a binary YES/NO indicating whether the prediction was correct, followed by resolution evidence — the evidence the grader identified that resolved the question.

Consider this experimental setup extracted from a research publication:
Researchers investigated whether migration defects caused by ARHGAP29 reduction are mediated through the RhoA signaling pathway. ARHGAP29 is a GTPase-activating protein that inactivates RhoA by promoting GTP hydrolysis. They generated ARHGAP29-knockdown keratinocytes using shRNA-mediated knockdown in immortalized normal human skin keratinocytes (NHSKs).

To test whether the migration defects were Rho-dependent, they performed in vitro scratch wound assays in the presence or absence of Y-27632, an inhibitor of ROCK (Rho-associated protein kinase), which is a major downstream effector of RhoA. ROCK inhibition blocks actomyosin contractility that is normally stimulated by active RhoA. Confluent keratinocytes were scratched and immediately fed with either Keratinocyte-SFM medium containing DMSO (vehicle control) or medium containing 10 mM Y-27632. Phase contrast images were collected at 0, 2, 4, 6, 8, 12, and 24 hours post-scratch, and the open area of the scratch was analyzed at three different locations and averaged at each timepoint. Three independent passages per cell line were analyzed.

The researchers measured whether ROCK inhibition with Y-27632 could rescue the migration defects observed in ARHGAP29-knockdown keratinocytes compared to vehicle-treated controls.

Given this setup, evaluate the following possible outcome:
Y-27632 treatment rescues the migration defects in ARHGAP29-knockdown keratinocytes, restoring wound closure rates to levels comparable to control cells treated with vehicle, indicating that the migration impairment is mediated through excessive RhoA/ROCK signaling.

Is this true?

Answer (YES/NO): YES